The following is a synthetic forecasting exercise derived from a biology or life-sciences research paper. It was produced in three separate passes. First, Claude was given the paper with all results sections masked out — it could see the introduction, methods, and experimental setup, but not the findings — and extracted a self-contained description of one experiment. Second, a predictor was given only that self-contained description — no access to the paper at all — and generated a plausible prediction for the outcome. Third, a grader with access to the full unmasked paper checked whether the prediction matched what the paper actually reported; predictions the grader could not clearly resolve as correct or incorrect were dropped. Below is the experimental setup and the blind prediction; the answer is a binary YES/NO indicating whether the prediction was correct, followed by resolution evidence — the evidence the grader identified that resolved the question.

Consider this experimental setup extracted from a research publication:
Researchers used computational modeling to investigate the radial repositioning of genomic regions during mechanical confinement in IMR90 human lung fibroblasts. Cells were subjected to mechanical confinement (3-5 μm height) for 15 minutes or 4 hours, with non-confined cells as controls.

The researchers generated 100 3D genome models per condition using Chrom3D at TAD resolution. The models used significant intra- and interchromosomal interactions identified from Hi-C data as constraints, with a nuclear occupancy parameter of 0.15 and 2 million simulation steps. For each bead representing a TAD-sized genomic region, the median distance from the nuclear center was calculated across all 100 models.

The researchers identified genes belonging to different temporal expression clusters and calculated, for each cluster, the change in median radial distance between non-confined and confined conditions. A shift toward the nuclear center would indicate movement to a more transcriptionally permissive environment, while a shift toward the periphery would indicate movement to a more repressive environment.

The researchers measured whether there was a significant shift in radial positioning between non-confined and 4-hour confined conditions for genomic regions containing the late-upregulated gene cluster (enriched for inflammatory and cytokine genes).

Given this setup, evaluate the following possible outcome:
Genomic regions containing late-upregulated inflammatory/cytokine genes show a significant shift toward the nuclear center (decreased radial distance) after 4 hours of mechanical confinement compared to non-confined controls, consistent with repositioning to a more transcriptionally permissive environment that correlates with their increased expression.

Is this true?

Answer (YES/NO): NO